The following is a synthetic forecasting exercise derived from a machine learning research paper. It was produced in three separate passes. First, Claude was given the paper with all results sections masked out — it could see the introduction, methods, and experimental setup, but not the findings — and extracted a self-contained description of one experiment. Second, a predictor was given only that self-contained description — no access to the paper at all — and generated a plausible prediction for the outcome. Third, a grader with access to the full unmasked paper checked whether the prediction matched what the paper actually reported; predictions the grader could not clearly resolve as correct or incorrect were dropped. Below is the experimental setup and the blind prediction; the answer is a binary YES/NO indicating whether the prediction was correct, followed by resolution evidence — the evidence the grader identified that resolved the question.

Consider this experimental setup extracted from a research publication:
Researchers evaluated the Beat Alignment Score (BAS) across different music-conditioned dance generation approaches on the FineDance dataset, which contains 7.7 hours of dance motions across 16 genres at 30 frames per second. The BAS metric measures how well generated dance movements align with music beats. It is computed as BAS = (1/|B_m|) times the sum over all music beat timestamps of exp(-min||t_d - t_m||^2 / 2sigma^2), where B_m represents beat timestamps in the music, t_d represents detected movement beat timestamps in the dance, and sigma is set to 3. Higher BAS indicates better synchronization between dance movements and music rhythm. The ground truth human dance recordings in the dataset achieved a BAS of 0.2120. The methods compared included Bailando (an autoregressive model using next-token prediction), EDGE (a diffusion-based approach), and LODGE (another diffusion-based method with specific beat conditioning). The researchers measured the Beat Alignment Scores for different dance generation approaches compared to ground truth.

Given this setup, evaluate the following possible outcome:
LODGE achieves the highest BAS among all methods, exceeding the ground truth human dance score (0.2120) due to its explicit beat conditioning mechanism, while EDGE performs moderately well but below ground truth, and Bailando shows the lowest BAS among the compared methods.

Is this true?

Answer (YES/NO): YES